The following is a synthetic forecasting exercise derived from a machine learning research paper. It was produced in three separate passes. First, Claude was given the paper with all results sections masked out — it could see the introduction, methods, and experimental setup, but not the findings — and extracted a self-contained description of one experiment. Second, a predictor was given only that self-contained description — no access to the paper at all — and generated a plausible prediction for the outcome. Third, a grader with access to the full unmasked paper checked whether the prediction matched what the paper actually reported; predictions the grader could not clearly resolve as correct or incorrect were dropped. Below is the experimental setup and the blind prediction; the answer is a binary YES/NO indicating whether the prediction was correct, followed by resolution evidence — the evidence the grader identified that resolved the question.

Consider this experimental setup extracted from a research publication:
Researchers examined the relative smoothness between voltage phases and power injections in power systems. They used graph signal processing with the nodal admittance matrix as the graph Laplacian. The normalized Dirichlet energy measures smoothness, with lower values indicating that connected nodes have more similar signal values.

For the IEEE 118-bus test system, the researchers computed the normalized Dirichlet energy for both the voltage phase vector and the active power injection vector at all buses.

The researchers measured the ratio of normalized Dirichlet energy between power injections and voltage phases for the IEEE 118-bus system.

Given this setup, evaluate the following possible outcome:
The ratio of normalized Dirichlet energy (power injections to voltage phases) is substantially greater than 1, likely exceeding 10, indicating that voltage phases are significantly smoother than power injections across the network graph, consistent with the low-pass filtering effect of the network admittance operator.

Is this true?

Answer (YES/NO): YES